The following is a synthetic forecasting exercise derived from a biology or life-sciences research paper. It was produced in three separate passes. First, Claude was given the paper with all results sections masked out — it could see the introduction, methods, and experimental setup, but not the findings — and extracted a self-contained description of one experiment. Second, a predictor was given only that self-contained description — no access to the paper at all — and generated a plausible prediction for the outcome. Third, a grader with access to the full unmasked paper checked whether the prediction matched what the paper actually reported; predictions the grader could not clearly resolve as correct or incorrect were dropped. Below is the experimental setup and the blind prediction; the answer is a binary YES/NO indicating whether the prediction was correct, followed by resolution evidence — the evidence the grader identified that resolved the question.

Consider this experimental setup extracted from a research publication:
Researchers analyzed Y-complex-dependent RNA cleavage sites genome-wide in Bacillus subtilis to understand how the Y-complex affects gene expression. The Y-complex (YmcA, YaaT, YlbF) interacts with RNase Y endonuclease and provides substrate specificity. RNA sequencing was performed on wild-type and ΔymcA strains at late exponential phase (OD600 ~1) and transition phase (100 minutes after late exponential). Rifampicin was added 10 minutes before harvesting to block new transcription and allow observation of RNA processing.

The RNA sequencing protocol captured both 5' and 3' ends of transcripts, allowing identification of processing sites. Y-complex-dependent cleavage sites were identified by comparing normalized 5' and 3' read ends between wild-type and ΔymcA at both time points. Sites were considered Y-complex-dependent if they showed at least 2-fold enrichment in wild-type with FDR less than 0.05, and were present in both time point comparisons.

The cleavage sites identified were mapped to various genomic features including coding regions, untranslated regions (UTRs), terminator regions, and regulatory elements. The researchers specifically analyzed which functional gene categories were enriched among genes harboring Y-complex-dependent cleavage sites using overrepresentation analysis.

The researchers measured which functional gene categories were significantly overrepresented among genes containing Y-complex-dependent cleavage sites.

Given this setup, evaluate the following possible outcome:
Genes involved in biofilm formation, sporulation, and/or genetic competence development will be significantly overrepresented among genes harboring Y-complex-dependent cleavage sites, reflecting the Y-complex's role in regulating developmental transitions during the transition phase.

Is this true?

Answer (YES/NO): NO